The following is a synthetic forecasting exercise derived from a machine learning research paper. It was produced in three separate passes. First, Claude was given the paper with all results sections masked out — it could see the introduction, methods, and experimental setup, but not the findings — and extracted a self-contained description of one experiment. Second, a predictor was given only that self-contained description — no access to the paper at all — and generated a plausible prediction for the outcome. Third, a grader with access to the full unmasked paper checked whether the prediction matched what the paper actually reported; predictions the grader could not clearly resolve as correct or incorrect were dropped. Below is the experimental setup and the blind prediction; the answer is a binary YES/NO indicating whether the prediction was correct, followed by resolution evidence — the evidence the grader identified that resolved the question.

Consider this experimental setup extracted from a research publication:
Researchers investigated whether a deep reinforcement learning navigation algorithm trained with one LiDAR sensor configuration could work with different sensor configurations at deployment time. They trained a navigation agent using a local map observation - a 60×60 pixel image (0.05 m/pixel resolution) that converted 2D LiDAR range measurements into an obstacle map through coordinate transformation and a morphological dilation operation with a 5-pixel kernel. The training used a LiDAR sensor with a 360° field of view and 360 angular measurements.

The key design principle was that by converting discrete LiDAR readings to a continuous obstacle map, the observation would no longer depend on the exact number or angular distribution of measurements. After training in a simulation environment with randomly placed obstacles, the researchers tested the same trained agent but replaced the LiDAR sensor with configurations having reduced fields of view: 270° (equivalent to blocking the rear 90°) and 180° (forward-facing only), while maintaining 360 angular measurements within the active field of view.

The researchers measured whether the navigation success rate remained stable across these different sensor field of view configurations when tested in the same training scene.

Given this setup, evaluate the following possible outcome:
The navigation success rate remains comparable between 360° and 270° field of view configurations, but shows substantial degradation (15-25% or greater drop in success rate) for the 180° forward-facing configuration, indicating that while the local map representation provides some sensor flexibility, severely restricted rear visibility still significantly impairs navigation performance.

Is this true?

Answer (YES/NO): NO